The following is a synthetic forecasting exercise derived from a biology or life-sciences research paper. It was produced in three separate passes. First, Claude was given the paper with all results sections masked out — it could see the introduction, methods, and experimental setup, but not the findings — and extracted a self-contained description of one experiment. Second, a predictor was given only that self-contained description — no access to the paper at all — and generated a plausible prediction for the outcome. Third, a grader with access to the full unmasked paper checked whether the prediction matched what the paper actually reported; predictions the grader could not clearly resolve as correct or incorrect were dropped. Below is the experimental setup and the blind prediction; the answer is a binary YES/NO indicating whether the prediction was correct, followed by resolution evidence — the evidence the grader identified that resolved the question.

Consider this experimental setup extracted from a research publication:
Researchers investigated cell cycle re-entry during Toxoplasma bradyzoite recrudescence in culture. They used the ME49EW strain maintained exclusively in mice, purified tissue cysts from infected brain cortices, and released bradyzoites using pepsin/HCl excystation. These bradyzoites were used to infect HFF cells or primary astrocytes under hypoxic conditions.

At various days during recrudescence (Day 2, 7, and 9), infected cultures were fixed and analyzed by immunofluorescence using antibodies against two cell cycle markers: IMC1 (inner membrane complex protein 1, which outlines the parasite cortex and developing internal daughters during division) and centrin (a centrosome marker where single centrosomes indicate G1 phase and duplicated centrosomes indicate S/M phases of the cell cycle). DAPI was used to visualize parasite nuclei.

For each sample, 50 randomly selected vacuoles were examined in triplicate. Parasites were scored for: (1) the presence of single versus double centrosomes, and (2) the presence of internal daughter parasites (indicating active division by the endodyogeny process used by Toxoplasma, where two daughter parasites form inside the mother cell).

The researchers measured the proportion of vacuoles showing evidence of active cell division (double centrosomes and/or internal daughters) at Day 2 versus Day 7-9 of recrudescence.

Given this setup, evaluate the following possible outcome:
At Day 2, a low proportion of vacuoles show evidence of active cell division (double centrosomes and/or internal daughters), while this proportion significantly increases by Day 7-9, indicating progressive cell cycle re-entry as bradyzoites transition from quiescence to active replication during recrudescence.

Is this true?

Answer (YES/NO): NO